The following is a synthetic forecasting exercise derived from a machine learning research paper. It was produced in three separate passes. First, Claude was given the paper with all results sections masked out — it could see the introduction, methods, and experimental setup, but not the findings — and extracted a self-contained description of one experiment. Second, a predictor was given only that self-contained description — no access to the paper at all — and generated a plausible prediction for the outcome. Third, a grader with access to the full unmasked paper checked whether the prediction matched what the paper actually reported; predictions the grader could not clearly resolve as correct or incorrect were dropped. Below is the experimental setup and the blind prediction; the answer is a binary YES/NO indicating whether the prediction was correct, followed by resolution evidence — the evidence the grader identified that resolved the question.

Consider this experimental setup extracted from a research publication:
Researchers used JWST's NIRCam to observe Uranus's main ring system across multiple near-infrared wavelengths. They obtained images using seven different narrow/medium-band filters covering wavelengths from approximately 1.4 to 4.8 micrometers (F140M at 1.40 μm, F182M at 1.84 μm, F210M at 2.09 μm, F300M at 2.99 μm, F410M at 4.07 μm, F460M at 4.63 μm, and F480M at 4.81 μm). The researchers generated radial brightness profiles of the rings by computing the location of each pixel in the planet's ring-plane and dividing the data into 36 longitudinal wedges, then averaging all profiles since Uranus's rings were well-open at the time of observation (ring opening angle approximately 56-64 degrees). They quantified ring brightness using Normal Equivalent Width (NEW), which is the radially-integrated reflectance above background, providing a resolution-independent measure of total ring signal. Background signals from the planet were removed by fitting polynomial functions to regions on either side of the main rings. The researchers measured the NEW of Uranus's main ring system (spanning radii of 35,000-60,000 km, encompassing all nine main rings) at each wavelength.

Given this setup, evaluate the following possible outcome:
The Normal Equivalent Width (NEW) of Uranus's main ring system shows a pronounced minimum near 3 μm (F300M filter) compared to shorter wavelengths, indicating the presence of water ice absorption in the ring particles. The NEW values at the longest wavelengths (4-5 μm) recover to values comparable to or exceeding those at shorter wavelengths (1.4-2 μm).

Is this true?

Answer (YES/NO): YES